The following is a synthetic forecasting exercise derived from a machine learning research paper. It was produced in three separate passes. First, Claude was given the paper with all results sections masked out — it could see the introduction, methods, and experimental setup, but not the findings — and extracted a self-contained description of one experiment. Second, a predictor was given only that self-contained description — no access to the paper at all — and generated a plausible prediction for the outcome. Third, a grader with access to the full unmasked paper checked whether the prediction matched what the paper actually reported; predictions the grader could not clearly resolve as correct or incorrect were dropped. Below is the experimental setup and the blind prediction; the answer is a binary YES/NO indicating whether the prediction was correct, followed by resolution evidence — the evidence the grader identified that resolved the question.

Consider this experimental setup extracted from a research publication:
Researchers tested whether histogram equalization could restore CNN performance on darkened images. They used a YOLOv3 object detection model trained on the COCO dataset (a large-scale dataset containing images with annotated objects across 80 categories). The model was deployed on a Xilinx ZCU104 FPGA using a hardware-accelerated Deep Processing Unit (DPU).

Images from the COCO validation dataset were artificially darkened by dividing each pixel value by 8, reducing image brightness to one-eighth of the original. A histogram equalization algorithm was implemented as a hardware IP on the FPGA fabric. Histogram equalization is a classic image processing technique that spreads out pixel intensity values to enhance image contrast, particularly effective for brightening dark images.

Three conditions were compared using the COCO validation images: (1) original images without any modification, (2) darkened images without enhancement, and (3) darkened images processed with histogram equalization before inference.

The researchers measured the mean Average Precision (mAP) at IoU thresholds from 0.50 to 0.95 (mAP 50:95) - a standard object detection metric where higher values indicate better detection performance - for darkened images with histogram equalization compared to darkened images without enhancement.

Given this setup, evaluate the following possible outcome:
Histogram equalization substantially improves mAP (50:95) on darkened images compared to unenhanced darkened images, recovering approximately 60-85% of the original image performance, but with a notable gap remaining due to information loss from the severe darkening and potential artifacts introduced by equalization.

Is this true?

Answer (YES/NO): NO